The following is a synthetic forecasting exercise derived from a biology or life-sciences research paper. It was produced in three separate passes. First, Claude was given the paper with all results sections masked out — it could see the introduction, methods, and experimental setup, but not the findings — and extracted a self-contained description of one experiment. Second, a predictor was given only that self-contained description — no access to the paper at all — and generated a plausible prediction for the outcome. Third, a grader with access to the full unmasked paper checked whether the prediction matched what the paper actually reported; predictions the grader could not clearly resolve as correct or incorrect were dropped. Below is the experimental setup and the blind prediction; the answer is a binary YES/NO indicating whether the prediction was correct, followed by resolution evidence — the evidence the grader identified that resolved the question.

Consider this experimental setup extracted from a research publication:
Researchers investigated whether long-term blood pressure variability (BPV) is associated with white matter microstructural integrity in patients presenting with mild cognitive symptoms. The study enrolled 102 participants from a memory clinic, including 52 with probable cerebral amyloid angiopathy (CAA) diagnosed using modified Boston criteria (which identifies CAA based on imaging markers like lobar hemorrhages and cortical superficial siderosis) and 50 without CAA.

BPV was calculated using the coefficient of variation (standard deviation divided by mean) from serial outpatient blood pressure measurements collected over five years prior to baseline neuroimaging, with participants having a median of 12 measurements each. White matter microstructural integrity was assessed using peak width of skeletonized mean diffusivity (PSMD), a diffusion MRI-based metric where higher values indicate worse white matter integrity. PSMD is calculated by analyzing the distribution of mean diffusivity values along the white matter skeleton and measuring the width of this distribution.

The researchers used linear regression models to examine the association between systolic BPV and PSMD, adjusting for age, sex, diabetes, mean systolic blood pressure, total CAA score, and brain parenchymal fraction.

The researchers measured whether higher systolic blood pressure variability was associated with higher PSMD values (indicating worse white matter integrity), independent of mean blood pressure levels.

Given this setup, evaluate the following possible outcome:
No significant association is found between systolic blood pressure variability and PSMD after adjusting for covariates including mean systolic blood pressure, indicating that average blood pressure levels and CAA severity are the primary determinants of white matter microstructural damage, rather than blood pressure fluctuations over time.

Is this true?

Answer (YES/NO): NO